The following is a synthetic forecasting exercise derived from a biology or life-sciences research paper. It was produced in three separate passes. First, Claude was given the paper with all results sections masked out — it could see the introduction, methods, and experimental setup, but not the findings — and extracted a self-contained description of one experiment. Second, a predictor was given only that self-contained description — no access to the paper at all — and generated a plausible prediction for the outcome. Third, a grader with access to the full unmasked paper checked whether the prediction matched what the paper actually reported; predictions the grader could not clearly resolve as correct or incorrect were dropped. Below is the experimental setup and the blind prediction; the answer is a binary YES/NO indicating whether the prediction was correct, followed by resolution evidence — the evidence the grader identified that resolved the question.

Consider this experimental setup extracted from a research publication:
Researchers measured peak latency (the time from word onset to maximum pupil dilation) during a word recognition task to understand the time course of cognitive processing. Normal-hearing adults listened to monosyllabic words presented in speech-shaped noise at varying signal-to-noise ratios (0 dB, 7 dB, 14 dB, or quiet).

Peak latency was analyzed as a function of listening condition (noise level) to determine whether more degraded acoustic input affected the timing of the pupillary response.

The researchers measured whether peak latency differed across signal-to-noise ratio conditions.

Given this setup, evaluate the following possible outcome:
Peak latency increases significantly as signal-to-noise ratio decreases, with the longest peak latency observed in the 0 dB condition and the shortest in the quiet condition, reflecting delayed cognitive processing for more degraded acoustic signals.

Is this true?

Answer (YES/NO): NO